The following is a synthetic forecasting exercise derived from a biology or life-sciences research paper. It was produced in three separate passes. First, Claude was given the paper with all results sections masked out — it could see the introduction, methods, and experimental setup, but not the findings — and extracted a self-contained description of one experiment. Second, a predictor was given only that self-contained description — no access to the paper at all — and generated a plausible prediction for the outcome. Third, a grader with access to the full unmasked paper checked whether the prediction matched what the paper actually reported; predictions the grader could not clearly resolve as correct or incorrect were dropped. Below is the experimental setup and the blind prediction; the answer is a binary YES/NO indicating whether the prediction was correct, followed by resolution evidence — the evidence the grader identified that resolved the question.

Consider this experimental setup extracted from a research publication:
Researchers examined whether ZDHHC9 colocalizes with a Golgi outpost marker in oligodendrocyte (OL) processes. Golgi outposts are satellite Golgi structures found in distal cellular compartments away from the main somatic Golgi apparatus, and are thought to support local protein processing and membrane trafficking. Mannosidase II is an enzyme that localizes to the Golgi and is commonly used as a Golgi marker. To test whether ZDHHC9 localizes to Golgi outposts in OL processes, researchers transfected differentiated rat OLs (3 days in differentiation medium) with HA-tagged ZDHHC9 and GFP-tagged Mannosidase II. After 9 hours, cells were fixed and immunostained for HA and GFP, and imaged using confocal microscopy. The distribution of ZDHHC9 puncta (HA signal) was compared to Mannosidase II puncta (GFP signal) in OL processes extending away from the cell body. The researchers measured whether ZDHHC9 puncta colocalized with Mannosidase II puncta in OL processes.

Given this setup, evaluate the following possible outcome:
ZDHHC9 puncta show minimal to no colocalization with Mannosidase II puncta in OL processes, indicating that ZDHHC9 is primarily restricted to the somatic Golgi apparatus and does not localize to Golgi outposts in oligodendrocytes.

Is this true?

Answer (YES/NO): NO